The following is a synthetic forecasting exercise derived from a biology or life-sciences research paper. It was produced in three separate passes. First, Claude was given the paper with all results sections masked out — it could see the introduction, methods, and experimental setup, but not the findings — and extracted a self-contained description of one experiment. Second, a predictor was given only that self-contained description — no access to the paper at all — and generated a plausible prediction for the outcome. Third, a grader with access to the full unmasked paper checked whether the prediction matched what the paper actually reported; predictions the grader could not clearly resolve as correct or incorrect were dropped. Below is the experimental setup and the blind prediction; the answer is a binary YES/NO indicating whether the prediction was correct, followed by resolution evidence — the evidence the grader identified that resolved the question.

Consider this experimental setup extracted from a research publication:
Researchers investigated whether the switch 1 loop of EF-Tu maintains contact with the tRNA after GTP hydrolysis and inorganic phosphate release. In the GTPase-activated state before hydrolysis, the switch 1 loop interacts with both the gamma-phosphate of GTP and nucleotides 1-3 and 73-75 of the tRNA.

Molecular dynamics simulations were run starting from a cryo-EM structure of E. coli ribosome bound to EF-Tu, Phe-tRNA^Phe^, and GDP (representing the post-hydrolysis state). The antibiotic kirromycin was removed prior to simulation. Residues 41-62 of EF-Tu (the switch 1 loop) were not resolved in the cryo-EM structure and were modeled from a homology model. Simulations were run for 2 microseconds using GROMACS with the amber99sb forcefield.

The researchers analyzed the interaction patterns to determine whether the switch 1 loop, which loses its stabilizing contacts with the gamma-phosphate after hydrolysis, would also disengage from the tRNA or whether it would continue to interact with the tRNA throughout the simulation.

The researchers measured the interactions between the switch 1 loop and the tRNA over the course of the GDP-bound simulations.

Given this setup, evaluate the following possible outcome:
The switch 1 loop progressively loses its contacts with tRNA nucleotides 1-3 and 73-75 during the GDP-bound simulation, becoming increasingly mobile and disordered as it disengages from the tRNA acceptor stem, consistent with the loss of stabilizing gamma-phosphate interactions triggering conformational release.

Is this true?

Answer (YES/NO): NO